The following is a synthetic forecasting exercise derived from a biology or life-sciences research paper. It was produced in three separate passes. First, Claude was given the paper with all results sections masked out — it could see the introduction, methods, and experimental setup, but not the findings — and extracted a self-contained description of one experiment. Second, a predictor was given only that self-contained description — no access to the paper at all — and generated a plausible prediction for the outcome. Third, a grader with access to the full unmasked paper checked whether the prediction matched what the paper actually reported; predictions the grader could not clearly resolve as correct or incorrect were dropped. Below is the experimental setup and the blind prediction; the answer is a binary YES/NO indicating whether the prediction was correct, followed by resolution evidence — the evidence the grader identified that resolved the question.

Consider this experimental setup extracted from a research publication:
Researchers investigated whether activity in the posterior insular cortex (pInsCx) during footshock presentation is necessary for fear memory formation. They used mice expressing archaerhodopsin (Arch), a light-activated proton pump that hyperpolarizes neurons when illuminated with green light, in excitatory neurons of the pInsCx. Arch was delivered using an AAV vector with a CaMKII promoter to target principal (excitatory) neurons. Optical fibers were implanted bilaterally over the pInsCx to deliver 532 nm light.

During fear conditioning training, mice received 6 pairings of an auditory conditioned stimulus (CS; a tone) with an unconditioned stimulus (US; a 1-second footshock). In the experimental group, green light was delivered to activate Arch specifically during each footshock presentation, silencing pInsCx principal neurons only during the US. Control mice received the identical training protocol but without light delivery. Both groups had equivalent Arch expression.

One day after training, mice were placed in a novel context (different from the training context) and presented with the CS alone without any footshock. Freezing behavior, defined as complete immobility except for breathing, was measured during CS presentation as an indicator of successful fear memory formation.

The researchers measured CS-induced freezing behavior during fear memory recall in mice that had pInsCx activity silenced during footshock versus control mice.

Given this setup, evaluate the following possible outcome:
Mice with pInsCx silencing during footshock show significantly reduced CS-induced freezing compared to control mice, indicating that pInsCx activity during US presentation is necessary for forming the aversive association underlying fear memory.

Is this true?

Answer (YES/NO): YES